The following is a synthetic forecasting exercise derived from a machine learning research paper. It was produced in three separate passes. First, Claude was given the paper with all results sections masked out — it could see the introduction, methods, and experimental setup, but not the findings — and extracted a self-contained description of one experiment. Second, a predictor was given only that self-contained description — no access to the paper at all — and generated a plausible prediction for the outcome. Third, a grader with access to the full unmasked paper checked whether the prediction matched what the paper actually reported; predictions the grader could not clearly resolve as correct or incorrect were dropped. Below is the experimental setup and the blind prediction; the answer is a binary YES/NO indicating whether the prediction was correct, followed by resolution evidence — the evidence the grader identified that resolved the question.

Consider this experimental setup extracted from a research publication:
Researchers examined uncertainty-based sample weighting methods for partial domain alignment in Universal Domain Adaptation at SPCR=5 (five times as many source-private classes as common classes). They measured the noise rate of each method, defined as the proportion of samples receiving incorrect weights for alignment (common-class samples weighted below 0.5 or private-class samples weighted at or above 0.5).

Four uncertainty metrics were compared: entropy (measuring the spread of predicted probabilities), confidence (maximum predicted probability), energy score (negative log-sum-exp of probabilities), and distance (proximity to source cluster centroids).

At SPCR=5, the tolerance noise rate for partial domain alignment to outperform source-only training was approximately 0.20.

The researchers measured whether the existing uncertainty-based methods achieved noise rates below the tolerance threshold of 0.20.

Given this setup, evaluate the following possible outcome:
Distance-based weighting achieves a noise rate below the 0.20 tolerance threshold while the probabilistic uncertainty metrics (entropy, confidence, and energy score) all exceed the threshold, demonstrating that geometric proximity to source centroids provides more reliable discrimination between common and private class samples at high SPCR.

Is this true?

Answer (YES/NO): NO